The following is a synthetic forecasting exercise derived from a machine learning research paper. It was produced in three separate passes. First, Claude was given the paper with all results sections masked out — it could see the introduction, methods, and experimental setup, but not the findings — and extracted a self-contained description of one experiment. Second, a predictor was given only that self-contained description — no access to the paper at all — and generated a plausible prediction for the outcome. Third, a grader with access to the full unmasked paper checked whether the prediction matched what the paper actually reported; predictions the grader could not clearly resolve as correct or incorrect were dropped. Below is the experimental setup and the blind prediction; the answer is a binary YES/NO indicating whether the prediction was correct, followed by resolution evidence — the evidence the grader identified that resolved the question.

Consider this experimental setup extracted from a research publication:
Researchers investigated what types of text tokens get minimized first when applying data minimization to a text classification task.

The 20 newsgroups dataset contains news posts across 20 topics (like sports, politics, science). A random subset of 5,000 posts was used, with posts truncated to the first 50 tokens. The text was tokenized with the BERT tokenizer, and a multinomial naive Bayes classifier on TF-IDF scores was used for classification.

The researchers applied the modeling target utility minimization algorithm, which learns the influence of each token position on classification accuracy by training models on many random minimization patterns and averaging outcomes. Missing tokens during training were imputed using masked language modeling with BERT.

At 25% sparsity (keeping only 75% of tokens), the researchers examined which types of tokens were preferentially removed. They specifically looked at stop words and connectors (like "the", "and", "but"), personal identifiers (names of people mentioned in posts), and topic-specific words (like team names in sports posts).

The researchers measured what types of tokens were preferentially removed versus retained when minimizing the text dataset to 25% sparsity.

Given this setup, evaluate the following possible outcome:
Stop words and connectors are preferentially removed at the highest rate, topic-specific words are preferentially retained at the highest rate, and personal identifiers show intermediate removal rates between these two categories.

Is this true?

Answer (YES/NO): NO